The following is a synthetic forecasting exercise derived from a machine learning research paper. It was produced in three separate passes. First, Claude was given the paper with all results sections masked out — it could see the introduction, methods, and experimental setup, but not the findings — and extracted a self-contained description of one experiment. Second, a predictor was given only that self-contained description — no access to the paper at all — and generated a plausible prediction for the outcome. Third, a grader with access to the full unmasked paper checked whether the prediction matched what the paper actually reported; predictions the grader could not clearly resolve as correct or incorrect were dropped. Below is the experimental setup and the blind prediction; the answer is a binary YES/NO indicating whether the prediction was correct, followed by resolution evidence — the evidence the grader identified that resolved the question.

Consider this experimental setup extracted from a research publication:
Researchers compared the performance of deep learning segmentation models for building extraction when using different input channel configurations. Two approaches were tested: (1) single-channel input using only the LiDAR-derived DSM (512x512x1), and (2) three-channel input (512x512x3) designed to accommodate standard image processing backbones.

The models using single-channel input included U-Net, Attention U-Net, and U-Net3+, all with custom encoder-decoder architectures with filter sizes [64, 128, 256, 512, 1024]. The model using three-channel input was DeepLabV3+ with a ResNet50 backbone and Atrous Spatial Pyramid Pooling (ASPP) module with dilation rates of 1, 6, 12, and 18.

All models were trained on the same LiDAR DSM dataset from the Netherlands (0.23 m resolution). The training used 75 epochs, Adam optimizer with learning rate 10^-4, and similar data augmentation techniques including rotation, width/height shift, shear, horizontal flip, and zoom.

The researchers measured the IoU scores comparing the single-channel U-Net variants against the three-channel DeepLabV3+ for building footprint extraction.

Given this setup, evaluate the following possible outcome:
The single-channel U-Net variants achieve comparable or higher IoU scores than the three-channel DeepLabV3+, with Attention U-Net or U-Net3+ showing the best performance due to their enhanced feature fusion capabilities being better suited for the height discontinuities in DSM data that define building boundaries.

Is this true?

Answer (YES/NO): YES